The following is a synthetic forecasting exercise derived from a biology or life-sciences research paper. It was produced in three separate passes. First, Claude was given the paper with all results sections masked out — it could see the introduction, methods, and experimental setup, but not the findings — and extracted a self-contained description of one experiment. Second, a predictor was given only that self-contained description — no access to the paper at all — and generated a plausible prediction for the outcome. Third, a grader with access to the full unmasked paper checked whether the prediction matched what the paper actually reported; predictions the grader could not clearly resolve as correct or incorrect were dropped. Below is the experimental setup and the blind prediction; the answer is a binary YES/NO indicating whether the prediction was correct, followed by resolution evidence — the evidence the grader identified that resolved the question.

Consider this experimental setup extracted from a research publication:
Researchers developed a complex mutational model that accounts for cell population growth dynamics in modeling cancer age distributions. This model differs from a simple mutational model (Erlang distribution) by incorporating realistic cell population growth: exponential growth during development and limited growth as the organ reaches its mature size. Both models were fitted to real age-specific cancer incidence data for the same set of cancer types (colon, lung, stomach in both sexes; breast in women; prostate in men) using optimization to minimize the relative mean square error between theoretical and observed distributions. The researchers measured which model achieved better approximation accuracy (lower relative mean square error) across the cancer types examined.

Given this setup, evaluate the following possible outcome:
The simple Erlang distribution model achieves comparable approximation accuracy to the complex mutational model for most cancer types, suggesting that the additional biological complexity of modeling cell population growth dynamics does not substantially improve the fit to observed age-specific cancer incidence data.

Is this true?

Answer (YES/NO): NO